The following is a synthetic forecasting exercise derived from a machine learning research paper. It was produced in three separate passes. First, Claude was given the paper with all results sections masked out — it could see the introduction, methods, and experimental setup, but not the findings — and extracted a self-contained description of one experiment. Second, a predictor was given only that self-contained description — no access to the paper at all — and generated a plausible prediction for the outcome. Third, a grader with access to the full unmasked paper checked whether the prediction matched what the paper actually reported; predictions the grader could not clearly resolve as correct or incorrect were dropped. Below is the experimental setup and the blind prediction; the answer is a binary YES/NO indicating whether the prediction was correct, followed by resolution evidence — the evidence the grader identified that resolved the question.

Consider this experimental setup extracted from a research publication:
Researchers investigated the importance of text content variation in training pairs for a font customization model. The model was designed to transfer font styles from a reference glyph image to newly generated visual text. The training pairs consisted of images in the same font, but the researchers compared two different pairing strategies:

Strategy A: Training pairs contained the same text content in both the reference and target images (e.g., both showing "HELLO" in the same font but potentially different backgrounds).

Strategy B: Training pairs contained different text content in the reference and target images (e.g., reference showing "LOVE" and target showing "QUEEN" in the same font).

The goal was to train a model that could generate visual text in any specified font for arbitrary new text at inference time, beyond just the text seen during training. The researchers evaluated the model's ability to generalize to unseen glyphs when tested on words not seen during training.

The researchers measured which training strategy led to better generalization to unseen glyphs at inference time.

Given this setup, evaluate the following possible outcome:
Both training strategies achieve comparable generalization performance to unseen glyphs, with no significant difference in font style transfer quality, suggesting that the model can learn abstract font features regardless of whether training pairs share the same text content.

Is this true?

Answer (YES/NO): NO